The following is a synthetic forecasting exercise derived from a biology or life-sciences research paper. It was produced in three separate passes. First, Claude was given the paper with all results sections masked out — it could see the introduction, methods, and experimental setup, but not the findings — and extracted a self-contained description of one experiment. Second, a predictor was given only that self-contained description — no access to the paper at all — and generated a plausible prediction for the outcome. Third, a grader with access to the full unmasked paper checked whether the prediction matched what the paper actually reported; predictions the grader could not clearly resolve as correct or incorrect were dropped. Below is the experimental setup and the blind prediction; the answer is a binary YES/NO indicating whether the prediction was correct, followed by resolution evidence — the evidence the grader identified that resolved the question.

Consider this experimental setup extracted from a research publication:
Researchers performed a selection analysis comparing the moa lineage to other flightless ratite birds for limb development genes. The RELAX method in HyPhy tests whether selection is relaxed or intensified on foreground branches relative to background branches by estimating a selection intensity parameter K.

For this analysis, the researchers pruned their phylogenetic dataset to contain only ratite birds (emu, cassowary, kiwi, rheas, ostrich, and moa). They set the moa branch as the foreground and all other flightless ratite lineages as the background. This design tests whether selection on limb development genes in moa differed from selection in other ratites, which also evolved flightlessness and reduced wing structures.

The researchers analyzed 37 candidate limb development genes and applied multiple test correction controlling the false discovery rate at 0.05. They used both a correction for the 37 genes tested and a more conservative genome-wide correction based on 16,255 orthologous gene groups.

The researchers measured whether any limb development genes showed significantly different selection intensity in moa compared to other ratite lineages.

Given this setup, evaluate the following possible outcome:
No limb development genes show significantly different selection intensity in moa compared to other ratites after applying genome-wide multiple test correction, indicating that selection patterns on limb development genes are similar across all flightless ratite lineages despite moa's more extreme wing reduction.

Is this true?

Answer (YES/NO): YES